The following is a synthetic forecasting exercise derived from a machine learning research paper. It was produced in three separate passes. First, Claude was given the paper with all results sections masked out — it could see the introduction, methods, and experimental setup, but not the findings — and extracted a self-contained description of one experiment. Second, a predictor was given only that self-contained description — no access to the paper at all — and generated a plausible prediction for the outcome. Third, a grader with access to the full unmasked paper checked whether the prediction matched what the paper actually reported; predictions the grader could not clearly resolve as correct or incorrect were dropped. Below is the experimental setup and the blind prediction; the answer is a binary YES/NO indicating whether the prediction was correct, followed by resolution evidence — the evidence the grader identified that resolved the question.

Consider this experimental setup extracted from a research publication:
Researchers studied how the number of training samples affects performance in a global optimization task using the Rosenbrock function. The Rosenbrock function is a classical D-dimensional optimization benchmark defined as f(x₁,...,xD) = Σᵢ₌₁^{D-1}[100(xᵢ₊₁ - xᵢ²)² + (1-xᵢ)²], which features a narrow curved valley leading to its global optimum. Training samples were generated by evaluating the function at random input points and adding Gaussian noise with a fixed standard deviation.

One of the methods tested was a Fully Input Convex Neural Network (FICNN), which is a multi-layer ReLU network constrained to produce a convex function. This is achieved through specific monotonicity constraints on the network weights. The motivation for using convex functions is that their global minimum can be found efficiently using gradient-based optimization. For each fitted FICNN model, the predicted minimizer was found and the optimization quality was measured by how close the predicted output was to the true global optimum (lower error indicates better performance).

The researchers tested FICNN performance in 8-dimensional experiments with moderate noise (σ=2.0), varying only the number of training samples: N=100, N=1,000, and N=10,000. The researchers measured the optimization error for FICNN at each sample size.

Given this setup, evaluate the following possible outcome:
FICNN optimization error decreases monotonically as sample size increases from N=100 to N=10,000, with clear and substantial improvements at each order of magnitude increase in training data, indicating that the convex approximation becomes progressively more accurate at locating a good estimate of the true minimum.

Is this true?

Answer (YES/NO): NO